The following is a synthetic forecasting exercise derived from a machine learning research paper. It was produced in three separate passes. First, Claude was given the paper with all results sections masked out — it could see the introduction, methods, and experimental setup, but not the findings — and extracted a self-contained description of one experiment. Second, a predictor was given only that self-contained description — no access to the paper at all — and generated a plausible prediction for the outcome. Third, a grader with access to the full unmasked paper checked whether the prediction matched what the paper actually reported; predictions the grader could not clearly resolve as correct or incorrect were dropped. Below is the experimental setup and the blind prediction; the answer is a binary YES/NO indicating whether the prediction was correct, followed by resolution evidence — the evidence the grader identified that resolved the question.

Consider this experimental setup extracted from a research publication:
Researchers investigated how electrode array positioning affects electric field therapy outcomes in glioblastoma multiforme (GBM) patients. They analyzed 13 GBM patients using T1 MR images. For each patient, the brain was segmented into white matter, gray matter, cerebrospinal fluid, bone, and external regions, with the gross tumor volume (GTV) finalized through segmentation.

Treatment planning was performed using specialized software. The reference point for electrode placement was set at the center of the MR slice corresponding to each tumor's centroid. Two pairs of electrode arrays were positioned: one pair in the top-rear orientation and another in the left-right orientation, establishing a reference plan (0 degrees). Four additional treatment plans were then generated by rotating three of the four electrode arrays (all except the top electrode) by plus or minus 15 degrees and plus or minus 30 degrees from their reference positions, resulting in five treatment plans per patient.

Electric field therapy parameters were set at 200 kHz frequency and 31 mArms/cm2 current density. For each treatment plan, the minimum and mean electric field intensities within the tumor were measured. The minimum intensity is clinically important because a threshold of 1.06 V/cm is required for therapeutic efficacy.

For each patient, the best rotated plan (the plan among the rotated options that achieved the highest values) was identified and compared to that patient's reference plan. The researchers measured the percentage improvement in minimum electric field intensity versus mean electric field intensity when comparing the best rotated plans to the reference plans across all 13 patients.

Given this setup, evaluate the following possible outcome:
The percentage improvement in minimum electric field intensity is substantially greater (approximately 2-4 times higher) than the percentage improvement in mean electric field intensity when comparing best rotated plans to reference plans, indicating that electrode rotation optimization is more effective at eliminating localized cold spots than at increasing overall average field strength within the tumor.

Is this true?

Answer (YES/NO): NO